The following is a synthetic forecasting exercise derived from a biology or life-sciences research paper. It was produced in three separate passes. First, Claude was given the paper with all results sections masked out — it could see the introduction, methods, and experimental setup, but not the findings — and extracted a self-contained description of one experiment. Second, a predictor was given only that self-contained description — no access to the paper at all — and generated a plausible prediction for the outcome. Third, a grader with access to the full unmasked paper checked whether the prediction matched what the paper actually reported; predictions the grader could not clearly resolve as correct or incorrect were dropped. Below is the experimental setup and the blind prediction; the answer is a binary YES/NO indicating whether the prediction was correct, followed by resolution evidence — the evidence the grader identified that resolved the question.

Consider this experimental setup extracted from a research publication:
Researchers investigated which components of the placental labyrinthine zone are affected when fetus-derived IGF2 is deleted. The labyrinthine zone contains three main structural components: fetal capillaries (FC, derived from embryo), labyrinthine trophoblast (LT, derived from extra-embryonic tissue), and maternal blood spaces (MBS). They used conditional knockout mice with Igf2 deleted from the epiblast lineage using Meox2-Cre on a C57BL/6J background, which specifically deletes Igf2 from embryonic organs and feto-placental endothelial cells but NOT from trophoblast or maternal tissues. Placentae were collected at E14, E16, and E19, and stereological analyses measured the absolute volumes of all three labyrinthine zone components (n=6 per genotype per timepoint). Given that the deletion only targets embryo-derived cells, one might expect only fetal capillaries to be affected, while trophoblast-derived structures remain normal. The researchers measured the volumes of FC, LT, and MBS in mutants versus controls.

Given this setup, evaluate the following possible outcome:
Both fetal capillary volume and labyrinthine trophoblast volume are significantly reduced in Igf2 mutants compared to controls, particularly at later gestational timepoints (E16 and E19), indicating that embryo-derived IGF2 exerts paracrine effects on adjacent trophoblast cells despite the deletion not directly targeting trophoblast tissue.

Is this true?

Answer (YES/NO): YES